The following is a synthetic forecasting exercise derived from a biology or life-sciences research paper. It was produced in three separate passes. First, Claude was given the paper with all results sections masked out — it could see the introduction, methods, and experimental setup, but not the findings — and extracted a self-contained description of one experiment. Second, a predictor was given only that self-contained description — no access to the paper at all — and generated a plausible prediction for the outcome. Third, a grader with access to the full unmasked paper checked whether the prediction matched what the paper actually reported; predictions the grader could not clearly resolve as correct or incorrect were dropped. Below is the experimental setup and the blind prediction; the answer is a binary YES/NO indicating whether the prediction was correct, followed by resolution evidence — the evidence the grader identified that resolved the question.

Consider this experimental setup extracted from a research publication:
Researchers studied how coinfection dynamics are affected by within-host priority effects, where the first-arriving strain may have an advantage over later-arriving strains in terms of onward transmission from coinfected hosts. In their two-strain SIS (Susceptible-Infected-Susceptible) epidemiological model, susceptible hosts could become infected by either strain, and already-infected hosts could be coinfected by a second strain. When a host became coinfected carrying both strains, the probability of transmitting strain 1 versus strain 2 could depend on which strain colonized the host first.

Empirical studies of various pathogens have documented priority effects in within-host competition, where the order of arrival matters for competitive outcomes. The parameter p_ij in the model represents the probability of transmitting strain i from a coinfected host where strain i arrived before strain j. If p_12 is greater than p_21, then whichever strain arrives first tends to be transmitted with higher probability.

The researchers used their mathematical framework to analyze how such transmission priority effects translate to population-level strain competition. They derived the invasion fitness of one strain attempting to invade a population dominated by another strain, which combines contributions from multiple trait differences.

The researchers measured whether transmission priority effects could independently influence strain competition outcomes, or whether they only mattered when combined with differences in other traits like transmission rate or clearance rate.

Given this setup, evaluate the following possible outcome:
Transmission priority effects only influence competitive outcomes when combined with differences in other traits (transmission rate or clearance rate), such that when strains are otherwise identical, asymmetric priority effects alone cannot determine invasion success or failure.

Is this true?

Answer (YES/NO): NO